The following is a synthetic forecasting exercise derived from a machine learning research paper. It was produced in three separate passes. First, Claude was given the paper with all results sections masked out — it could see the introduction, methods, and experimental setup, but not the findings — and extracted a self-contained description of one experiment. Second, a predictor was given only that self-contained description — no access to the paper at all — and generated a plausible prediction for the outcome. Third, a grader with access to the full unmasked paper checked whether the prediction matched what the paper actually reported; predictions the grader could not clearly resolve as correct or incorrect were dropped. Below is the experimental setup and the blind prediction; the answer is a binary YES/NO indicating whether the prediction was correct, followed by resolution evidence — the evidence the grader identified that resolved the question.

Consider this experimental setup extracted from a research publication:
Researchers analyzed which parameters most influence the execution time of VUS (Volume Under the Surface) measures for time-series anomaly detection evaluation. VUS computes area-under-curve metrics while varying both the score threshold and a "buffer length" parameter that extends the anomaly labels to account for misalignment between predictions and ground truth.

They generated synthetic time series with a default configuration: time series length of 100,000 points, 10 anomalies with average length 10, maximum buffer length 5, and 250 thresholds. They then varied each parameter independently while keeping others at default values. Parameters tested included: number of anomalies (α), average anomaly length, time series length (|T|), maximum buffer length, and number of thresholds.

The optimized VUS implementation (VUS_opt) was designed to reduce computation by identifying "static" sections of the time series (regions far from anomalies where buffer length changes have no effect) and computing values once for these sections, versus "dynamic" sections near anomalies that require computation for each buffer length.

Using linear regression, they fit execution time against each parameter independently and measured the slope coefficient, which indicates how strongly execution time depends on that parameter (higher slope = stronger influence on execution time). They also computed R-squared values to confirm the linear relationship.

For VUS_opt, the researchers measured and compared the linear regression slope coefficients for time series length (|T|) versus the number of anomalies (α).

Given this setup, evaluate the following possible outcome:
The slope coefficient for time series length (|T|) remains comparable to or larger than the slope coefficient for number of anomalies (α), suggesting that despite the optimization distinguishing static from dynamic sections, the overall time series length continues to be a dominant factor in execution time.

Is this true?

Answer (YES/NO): NO